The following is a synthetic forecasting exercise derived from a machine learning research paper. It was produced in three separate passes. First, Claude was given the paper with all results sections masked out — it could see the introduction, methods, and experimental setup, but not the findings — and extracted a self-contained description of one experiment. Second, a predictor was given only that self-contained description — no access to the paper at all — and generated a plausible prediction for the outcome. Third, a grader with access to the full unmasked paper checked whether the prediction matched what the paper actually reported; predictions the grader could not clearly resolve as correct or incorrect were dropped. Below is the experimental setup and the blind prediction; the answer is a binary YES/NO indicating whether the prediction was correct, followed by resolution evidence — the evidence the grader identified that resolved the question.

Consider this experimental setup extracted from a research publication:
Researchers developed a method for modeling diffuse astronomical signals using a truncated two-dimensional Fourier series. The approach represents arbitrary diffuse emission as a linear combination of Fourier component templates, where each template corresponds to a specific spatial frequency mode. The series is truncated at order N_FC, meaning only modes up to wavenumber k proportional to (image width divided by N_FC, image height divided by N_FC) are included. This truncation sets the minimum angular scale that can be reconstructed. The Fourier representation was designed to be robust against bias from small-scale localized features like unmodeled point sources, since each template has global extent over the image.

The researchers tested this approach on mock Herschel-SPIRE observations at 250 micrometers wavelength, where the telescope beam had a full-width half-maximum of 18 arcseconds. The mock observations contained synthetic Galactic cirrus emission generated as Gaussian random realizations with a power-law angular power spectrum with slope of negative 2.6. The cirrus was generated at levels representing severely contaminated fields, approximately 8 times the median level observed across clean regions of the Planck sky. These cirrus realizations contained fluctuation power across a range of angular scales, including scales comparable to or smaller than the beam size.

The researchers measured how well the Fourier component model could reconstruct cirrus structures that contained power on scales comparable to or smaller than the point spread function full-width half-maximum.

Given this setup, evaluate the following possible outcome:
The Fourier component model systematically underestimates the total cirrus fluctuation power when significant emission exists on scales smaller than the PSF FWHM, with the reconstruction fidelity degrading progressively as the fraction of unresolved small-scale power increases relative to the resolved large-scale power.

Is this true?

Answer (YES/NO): NO